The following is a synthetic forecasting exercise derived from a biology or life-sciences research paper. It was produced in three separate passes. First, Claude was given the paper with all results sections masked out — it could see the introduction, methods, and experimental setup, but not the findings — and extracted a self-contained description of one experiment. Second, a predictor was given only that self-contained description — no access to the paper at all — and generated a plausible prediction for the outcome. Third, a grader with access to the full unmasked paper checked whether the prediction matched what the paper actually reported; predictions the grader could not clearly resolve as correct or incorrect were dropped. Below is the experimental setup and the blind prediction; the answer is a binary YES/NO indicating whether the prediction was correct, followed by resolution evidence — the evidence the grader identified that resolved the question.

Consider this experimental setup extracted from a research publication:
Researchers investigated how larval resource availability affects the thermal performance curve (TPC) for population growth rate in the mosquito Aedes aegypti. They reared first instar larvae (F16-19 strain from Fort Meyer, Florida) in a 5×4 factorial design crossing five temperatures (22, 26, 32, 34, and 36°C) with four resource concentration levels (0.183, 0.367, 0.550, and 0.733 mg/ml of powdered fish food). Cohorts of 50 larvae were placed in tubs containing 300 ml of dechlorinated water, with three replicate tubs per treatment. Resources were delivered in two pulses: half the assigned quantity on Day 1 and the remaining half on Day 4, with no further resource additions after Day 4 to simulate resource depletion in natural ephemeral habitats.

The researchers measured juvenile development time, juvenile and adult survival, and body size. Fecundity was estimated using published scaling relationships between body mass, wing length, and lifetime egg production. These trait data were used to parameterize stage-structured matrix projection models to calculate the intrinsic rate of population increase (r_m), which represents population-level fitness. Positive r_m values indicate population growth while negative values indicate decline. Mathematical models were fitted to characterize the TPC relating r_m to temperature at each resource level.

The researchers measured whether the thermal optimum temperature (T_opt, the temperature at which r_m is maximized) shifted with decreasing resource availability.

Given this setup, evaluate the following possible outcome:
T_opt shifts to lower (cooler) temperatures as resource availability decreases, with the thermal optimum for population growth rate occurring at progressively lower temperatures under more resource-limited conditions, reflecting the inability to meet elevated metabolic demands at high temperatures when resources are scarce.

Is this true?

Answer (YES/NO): NO